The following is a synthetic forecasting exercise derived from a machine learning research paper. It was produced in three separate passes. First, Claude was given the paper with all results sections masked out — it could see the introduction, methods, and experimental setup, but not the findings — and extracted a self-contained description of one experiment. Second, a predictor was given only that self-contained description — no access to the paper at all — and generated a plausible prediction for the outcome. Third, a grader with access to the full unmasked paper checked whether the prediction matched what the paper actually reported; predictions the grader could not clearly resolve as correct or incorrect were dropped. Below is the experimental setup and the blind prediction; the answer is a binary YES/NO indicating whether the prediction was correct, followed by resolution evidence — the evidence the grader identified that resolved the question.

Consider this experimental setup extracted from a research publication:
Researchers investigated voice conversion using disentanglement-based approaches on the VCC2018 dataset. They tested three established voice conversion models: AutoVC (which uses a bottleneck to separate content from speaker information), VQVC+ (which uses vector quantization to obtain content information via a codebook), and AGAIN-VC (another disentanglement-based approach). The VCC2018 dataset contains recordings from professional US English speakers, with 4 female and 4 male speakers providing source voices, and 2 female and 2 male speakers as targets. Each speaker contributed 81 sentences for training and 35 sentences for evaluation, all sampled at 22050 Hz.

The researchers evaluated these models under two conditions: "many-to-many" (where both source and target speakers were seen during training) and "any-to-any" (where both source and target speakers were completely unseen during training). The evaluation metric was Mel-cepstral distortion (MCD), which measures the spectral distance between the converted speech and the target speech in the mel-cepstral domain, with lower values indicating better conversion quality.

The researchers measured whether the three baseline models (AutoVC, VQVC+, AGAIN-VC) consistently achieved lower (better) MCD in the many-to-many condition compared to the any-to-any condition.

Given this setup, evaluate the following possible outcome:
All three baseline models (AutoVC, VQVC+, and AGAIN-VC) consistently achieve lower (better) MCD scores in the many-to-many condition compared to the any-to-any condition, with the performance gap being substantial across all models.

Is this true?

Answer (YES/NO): NO